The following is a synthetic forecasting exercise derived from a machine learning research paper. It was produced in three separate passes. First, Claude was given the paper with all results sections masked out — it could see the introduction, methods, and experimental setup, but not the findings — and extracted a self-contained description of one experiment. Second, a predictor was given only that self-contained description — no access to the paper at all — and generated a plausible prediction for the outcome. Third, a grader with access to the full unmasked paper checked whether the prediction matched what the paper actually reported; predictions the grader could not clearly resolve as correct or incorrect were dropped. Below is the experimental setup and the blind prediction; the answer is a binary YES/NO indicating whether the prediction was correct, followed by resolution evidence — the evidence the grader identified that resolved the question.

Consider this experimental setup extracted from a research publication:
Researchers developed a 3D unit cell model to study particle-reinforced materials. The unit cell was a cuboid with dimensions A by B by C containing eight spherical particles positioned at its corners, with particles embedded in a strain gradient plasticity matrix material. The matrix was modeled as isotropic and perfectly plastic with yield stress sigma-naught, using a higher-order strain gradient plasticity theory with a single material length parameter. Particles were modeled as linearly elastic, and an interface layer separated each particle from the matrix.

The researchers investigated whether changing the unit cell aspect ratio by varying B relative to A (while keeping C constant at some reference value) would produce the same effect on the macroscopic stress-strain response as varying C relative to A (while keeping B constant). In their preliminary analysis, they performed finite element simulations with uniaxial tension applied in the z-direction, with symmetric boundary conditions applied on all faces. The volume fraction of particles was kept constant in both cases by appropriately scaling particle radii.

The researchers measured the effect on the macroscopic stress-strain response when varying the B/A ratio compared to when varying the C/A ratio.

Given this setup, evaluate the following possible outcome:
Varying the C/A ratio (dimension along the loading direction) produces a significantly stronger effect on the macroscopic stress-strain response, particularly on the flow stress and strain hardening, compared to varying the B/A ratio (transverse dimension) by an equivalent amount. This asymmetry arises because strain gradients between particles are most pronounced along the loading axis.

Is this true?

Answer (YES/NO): NO